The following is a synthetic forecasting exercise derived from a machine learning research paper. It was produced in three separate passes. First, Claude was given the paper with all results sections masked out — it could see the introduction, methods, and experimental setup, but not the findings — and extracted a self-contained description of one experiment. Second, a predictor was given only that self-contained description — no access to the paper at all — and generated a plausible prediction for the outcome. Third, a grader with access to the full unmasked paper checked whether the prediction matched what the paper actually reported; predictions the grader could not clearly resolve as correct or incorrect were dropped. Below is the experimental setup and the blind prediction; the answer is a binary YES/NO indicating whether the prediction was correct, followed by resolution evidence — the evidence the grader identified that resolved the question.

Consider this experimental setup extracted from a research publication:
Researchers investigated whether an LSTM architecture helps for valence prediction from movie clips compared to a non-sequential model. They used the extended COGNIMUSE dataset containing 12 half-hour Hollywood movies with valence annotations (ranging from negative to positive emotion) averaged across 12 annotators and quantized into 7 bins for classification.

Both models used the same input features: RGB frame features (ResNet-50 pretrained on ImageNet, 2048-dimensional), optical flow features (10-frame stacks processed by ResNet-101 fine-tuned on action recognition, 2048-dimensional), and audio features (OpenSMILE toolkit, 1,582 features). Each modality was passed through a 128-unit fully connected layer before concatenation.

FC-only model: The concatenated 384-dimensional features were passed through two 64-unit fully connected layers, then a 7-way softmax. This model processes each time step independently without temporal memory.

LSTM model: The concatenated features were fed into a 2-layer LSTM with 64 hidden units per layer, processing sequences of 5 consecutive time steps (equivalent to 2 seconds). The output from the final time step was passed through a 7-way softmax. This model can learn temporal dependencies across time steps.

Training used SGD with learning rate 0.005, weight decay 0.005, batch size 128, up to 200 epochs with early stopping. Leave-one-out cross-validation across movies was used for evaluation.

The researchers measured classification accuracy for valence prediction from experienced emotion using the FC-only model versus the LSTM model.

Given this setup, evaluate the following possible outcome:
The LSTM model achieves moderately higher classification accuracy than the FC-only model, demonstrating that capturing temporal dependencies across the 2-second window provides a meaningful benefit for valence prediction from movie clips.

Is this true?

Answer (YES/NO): NO